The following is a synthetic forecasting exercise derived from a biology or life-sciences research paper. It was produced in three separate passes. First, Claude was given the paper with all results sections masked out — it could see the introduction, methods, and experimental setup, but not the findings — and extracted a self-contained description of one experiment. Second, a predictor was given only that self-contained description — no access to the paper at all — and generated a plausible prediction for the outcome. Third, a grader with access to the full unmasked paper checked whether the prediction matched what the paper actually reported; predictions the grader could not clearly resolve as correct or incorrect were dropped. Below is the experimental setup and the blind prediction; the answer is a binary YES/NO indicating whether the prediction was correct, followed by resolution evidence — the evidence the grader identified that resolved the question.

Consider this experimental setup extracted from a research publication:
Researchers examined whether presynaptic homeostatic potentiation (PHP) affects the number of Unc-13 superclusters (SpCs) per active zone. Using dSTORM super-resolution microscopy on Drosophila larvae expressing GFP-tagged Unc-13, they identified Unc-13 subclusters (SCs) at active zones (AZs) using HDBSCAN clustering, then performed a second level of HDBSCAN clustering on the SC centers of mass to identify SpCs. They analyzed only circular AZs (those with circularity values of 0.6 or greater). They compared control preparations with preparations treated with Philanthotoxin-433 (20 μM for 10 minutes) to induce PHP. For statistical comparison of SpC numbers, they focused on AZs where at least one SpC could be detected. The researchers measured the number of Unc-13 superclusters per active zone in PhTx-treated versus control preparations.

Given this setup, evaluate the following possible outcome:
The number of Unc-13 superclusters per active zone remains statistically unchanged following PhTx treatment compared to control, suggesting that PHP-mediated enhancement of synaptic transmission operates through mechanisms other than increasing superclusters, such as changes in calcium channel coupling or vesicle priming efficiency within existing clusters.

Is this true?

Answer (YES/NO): YES